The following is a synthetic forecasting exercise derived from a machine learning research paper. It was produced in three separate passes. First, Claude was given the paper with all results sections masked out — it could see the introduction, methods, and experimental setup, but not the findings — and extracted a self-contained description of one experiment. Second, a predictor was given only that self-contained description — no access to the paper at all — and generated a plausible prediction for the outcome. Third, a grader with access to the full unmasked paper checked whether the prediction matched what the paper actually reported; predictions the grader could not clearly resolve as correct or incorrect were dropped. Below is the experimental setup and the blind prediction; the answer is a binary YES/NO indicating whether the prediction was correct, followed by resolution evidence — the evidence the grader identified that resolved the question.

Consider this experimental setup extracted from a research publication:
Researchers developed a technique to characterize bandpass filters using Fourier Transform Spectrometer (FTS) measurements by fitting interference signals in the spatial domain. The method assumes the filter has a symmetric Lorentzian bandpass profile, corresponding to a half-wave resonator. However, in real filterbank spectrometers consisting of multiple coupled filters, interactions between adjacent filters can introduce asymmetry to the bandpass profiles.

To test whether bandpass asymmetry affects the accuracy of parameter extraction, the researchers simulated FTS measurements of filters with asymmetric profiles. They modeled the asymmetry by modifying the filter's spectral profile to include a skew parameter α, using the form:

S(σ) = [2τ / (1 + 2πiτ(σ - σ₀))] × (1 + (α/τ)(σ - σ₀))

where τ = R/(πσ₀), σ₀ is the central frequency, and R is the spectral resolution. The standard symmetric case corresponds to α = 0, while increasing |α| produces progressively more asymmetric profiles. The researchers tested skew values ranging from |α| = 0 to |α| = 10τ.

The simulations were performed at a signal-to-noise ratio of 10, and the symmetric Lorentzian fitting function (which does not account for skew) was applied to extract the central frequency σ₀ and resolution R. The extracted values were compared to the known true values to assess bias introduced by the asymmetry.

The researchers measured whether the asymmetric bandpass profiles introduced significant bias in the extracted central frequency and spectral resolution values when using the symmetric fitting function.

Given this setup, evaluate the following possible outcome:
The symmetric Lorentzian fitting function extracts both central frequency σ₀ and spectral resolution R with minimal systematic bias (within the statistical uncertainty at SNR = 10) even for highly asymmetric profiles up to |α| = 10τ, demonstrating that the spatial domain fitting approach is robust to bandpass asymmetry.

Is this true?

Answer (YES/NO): YES